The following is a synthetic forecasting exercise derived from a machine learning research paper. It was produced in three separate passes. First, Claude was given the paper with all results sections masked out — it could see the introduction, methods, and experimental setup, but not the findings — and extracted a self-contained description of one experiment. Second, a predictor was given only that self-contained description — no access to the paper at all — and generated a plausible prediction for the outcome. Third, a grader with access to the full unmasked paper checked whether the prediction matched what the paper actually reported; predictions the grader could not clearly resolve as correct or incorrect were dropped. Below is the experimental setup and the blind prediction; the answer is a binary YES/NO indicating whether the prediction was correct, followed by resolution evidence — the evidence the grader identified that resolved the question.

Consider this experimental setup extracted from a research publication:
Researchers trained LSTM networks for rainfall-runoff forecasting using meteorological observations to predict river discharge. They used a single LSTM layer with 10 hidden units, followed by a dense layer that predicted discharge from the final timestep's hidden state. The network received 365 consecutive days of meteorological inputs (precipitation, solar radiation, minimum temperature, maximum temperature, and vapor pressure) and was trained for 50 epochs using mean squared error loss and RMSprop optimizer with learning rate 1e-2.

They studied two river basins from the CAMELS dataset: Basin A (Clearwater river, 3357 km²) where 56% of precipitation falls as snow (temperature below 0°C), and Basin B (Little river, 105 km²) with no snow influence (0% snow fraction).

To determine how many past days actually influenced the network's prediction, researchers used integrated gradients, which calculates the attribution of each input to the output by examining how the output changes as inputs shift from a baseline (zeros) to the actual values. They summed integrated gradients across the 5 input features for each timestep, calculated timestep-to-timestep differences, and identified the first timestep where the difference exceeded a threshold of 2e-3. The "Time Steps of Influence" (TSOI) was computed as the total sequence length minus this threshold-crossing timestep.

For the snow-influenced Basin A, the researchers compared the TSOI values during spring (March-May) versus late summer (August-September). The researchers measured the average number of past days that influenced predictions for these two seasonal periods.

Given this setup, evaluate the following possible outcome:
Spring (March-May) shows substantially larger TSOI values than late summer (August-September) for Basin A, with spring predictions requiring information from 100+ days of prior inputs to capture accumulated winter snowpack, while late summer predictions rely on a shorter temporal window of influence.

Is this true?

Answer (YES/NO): YES